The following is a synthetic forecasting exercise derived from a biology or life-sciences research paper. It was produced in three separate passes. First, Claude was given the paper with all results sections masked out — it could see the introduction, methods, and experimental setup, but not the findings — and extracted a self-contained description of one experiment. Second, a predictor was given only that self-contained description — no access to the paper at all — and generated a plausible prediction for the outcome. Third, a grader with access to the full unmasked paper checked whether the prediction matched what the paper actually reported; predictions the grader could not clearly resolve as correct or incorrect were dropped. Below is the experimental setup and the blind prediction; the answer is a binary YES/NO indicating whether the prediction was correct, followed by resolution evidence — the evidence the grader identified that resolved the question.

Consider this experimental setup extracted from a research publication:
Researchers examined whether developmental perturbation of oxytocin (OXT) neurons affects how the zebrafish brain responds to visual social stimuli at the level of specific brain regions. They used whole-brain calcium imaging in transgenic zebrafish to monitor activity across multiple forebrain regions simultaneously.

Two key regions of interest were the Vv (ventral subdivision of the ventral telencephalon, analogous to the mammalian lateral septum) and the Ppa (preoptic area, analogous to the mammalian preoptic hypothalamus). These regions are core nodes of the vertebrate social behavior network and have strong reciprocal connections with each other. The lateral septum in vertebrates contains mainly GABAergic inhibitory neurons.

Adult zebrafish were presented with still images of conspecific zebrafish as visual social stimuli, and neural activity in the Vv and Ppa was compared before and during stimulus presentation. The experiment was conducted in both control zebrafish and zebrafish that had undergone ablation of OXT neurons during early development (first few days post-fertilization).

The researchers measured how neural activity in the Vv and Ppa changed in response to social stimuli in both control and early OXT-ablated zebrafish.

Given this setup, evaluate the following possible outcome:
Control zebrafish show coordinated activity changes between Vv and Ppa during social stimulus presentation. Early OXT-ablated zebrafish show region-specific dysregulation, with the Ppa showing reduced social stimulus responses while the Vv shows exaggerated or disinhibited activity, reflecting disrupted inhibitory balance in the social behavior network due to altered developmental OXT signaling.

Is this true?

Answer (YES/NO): NO